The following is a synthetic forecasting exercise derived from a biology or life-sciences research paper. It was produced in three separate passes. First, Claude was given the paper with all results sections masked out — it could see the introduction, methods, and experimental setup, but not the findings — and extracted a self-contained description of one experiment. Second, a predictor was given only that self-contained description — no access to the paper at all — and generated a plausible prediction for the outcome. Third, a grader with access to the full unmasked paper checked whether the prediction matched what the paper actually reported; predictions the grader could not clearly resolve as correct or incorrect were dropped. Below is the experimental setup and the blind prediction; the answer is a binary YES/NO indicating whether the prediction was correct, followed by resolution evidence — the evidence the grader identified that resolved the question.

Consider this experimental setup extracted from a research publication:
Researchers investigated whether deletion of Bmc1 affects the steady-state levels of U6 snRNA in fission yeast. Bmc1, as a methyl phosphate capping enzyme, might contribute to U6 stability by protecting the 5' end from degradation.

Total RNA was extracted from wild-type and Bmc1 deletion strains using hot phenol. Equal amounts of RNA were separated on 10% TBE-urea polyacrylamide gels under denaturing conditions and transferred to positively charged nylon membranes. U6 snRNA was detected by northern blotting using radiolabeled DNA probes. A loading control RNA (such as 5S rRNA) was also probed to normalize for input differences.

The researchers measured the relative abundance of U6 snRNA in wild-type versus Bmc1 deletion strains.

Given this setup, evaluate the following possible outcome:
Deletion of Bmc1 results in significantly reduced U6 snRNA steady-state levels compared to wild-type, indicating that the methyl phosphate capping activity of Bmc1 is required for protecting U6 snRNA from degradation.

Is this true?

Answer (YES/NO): NO